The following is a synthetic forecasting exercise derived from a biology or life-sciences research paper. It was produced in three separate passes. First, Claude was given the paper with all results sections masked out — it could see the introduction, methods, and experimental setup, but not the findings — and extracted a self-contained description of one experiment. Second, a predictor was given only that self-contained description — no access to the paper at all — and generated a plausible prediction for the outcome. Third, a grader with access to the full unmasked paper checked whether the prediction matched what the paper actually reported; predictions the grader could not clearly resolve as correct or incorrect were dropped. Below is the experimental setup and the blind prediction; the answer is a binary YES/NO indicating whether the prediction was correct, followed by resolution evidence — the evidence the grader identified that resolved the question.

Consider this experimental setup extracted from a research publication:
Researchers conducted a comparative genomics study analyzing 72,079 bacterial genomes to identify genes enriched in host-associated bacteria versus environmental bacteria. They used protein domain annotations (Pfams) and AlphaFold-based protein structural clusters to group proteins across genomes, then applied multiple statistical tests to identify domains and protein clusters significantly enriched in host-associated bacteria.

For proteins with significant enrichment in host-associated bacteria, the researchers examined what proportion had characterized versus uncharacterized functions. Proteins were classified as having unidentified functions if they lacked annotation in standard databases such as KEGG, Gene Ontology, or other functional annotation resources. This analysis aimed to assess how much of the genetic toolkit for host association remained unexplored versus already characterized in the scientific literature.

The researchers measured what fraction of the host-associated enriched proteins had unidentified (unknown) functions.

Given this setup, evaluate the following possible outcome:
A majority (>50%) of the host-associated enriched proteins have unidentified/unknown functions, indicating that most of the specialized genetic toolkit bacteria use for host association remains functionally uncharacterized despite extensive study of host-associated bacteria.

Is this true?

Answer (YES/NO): NO